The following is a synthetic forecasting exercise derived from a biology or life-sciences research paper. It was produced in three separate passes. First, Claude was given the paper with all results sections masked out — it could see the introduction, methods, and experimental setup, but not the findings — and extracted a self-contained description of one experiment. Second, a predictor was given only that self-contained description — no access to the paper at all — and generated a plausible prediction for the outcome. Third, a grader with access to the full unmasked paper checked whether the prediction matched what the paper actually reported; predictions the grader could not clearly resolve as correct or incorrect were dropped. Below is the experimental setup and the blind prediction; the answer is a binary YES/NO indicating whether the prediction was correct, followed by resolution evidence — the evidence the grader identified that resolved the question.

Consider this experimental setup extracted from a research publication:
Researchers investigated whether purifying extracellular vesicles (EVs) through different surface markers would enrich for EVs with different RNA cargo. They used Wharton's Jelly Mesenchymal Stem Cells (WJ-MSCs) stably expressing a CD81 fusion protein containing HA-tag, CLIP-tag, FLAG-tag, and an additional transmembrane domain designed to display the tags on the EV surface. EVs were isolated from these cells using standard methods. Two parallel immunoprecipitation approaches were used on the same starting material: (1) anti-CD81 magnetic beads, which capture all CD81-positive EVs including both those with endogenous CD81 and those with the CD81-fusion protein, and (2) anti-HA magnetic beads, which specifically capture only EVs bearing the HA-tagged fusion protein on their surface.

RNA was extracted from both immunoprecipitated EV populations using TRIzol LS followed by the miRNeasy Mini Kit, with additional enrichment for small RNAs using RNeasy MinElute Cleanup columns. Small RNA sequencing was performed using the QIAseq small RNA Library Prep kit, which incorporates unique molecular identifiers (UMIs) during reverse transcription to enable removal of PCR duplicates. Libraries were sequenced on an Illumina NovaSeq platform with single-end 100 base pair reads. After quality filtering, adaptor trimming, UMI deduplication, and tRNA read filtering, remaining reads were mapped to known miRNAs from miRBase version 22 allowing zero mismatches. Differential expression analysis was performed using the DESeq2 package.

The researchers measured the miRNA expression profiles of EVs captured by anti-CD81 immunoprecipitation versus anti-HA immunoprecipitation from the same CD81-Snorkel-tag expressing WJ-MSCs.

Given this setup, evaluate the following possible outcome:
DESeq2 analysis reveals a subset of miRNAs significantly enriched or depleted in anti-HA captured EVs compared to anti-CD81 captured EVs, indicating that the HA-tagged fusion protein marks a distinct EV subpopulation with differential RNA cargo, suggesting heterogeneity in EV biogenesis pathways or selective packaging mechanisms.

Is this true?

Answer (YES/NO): NO